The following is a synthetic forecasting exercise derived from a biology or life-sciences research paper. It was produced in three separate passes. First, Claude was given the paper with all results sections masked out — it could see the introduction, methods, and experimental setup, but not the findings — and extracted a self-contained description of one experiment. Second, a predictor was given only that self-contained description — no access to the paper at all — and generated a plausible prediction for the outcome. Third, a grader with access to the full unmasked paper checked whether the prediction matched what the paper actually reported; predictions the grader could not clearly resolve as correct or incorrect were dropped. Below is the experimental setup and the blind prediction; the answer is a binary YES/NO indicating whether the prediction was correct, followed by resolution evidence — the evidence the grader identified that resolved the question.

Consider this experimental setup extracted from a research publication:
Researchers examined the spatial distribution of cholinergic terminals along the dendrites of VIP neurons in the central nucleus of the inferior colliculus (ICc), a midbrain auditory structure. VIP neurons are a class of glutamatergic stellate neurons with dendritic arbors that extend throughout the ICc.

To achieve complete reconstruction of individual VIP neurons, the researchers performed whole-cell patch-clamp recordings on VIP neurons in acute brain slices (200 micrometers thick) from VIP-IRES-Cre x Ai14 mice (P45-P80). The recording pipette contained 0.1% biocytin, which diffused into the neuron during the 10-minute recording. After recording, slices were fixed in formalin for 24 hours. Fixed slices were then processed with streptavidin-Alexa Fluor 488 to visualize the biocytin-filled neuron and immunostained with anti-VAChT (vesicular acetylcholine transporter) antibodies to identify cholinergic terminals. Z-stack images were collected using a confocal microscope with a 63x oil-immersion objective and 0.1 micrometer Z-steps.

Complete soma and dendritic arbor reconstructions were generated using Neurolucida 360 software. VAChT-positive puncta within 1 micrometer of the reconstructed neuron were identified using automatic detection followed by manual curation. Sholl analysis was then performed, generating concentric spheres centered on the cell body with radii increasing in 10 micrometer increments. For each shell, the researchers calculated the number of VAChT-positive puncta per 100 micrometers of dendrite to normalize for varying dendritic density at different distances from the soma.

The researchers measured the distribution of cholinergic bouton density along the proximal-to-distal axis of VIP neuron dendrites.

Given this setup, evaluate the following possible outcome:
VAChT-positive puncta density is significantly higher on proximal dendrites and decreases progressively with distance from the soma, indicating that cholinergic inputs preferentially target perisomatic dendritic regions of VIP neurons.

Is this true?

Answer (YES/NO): NO